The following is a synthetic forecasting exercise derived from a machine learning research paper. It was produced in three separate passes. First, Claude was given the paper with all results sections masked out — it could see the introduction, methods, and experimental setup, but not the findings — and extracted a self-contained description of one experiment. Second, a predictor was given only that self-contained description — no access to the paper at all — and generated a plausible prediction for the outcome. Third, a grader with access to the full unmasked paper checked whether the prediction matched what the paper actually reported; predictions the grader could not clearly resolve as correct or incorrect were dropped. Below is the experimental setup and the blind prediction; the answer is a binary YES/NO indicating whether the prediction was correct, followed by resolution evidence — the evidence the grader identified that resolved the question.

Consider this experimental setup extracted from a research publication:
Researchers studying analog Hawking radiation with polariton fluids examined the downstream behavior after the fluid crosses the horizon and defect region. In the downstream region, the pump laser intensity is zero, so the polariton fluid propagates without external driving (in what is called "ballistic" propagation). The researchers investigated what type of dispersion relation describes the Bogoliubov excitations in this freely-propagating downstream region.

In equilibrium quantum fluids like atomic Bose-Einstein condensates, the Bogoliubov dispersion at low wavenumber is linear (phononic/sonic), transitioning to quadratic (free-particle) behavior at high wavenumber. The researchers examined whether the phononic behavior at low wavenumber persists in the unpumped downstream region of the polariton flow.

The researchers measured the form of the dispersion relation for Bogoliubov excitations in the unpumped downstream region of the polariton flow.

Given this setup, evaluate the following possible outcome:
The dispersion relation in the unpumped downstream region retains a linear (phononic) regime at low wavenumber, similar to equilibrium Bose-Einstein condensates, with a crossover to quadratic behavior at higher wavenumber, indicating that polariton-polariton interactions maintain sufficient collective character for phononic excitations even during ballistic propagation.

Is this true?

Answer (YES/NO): YES